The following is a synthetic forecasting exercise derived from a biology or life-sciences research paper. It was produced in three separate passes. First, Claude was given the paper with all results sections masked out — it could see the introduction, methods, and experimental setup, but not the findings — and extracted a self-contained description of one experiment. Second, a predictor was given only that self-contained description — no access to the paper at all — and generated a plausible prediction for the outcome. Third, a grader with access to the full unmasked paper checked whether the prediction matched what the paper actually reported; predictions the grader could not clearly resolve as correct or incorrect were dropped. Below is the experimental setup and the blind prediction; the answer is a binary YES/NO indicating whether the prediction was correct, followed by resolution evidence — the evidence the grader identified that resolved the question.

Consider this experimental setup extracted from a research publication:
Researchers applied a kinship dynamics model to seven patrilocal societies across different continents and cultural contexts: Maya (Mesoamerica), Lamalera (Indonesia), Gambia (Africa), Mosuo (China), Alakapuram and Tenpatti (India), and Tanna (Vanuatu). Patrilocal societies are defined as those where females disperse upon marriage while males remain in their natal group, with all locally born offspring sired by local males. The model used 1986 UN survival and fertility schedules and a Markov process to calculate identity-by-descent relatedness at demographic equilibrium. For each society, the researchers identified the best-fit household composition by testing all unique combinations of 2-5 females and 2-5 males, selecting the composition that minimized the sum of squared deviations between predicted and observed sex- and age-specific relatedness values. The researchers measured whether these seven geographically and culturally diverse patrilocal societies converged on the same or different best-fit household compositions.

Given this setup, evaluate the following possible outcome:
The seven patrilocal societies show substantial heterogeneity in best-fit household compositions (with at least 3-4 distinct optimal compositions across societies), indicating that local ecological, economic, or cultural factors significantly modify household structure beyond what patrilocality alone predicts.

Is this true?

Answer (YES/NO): NO